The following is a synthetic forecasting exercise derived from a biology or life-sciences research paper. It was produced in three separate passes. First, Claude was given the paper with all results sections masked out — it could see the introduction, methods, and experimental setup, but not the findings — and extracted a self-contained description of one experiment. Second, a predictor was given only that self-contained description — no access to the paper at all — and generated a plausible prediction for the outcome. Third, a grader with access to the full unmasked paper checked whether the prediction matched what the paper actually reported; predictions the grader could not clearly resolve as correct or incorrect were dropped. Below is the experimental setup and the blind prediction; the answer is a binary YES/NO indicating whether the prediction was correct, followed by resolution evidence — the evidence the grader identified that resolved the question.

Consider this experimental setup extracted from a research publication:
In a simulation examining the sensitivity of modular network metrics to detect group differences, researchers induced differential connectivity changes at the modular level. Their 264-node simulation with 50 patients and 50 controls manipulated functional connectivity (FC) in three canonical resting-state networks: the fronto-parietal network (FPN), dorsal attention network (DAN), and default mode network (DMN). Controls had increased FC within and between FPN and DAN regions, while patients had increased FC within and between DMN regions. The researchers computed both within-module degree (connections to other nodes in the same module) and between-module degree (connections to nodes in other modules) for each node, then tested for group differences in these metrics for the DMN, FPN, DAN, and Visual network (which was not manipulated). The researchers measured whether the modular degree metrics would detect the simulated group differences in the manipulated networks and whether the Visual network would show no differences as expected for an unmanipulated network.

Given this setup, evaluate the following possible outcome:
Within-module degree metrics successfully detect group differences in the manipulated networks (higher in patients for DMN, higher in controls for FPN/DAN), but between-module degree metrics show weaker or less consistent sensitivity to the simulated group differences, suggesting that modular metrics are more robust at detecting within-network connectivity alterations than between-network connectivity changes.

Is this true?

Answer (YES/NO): NO